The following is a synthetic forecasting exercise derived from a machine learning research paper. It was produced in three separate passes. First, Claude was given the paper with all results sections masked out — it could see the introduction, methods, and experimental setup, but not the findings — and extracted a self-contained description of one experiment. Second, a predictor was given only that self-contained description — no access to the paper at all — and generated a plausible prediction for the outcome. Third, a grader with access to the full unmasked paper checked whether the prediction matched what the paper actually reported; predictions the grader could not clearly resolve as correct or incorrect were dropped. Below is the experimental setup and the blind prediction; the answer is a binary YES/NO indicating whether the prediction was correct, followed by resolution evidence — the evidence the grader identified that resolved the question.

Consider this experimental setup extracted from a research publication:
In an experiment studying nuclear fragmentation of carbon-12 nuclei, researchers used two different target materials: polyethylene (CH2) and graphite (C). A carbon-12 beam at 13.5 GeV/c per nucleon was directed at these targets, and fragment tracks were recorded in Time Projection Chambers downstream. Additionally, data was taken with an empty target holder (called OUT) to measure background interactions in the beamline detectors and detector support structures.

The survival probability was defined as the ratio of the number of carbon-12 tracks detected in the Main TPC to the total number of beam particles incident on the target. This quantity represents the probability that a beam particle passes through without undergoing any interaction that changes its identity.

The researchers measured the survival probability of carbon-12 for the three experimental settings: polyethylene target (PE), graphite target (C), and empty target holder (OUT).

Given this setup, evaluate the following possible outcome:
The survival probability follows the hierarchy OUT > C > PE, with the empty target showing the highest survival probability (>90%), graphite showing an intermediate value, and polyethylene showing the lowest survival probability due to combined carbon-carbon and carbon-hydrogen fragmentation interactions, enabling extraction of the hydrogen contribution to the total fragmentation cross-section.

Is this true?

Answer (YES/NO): YES